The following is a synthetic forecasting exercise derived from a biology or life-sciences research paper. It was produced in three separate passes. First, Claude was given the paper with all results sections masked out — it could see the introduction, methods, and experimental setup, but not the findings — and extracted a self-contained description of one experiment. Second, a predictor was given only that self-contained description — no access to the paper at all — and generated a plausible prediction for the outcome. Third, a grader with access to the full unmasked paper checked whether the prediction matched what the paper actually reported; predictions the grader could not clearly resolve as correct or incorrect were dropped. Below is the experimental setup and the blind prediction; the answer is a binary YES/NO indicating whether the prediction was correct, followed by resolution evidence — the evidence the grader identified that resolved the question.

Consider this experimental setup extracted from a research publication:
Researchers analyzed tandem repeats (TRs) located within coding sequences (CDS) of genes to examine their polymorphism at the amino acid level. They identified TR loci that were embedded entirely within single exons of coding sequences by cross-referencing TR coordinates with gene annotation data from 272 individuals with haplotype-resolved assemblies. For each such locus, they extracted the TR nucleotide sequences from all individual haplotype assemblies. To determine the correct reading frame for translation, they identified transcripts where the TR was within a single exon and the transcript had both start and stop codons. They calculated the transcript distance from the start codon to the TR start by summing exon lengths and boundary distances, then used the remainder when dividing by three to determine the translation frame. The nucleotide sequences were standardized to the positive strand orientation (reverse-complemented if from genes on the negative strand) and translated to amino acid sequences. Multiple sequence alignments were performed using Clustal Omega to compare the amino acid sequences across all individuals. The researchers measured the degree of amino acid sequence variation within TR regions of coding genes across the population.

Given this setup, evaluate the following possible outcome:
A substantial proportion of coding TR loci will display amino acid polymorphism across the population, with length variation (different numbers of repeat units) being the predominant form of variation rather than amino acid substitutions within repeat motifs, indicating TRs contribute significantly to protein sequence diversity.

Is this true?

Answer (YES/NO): NO